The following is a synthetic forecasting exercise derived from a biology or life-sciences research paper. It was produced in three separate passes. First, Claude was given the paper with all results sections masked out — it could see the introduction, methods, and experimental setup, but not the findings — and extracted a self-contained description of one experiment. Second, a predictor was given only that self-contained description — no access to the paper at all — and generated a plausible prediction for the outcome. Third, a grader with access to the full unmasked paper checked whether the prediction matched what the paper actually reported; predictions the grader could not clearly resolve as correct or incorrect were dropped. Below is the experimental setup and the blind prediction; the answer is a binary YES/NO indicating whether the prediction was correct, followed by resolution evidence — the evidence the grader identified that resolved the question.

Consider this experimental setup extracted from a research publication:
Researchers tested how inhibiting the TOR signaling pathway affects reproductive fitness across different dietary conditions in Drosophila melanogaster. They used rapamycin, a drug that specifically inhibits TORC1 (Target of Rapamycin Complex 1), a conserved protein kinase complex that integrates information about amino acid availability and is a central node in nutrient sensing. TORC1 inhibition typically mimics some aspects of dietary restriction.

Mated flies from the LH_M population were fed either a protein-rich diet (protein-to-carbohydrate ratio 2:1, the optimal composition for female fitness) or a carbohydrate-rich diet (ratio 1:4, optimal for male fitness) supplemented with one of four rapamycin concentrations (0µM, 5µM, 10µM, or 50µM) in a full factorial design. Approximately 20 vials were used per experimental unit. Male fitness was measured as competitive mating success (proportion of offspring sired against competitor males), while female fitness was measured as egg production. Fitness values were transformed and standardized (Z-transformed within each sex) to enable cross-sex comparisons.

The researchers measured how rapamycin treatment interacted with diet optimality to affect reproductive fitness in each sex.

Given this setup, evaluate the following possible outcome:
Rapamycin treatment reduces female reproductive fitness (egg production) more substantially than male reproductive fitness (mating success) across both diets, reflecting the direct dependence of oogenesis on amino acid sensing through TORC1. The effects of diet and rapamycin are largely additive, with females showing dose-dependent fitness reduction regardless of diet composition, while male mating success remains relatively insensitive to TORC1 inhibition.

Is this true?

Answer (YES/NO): NO